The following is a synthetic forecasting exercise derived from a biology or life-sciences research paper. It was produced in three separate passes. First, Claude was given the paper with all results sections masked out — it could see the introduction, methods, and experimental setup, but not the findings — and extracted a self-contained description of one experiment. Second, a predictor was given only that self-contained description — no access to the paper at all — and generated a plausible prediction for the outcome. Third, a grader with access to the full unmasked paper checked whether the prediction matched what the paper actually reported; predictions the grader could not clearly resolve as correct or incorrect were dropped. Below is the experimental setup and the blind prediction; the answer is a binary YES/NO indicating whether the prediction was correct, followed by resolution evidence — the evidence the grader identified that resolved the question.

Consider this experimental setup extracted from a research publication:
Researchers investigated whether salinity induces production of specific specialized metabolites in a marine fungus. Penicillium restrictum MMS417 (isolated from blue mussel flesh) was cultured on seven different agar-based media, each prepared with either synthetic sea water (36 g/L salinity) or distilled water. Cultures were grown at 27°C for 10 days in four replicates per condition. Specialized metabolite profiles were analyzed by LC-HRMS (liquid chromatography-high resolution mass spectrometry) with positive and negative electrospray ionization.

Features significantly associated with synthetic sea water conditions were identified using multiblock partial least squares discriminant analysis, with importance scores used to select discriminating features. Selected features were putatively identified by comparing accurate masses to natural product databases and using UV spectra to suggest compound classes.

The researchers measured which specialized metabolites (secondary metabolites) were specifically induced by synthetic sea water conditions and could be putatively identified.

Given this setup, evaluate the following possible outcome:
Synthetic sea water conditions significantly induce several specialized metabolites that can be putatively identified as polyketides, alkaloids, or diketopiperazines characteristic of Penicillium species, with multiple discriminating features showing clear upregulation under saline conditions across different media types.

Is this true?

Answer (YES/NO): NO